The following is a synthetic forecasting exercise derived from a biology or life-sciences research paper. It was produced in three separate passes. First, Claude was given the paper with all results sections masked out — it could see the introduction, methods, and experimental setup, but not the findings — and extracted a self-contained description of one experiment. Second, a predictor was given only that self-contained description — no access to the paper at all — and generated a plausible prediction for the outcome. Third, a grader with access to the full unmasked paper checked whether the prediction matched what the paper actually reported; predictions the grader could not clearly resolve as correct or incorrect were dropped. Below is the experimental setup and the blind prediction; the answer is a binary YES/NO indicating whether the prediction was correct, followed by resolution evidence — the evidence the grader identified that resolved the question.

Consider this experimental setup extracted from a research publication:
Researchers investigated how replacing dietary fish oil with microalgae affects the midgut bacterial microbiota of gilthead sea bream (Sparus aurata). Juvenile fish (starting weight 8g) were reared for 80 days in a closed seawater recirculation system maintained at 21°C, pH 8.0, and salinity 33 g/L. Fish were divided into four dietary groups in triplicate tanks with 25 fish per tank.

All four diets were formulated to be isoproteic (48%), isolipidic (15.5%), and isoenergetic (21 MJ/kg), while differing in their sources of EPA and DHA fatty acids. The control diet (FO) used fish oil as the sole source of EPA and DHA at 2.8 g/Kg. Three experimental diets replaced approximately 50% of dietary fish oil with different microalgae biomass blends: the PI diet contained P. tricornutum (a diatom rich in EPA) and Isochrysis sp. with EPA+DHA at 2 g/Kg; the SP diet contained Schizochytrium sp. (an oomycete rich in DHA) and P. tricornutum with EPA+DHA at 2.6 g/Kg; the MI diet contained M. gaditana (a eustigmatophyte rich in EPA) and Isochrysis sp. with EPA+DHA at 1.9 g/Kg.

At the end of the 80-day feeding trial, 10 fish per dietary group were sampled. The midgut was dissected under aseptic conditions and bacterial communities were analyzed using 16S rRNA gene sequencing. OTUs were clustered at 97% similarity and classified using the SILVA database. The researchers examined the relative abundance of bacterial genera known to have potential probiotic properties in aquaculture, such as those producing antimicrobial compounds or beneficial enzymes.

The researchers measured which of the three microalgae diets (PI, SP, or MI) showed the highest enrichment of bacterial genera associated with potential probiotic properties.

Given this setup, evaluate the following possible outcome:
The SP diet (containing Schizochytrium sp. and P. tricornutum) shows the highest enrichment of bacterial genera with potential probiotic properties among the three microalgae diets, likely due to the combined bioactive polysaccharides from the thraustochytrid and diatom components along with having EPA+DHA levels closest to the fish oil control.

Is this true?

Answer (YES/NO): NO